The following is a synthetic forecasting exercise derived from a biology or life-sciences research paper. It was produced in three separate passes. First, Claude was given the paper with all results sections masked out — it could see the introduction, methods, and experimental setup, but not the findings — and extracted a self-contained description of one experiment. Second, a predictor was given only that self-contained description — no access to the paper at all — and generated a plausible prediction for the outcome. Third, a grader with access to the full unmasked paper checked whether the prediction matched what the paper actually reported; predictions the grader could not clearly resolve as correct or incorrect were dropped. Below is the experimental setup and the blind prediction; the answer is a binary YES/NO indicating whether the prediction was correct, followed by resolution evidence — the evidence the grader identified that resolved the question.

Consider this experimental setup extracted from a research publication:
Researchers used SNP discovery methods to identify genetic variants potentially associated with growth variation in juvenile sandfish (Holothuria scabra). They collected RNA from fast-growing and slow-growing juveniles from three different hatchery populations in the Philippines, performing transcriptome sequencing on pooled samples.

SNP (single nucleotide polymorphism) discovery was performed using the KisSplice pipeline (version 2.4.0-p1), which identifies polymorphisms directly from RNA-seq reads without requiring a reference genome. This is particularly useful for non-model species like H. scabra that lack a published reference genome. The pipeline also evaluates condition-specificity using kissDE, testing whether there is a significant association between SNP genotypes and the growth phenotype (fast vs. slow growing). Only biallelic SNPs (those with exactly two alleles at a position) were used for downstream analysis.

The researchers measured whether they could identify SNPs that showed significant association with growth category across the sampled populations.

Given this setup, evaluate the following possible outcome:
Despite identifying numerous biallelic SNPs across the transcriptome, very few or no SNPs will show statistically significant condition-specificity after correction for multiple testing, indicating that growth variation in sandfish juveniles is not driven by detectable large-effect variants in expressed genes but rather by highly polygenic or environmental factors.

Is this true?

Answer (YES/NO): NO